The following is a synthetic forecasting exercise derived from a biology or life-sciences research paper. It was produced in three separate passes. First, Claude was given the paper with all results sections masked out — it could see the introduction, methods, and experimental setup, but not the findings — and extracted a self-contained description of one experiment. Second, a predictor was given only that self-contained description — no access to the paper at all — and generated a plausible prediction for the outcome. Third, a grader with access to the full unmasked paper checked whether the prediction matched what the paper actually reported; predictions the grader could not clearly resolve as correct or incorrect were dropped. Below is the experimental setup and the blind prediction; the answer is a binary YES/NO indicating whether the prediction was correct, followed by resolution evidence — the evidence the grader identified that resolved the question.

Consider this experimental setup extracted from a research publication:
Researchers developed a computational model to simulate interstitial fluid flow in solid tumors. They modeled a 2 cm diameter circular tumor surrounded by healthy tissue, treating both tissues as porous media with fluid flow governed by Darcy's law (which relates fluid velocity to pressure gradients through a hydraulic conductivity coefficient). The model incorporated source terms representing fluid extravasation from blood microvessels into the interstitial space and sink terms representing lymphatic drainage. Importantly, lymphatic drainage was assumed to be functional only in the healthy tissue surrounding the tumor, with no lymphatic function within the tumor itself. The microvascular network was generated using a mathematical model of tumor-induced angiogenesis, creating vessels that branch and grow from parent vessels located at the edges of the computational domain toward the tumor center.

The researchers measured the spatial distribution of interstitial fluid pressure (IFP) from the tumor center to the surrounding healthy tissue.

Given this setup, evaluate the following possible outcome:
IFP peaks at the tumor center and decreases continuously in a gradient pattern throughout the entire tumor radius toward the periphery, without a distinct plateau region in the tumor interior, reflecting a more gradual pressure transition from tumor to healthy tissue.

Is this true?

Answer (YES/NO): NO